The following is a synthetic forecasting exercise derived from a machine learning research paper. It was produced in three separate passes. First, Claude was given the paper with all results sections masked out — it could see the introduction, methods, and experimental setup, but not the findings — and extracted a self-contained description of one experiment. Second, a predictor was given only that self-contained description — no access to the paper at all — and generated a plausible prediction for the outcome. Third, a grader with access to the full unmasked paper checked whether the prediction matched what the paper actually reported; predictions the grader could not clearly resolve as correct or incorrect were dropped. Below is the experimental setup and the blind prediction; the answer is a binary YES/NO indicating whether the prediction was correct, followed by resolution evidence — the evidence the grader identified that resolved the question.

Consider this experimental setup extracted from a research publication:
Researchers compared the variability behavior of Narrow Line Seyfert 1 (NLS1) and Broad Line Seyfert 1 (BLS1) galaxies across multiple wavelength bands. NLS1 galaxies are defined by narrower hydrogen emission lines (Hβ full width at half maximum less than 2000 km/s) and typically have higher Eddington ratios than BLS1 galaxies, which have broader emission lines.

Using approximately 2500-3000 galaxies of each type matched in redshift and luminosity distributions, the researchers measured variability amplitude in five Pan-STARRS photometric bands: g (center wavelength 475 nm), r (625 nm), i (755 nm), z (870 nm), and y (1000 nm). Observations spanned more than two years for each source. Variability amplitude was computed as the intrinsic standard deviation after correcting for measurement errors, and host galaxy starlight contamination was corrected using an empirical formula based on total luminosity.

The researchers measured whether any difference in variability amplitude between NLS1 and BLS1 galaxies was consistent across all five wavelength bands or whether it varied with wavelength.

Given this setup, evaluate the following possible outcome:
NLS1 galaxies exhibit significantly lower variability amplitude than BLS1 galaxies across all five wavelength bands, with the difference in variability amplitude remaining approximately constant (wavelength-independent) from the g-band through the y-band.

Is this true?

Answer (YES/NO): YES